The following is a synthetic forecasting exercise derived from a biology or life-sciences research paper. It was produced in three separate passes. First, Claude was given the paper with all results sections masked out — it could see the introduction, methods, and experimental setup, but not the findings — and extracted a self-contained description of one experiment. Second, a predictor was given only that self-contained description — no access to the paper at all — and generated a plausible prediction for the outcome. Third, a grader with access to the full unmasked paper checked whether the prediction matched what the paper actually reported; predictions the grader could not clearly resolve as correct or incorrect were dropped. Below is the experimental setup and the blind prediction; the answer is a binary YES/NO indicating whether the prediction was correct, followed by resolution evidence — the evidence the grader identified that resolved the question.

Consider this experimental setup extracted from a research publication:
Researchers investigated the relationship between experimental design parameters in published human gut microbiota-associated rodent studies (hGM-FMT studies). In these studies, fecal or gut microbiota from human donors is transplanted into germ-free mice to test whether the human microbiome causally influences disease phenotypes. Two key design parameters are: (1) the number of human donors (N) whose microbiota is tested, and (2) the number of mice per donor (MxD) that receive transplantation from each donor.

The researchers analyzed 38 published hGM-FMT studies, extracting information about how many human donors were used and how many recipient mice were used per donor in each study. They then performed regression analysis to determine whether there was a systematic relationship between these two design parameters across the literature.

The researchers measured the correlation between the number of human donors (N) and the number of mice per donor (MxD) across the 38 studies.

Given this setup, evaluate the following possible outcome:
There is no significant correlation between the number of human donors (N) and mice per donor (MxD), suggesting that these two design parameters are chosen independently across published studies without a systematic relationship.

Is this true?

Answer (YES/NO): NO